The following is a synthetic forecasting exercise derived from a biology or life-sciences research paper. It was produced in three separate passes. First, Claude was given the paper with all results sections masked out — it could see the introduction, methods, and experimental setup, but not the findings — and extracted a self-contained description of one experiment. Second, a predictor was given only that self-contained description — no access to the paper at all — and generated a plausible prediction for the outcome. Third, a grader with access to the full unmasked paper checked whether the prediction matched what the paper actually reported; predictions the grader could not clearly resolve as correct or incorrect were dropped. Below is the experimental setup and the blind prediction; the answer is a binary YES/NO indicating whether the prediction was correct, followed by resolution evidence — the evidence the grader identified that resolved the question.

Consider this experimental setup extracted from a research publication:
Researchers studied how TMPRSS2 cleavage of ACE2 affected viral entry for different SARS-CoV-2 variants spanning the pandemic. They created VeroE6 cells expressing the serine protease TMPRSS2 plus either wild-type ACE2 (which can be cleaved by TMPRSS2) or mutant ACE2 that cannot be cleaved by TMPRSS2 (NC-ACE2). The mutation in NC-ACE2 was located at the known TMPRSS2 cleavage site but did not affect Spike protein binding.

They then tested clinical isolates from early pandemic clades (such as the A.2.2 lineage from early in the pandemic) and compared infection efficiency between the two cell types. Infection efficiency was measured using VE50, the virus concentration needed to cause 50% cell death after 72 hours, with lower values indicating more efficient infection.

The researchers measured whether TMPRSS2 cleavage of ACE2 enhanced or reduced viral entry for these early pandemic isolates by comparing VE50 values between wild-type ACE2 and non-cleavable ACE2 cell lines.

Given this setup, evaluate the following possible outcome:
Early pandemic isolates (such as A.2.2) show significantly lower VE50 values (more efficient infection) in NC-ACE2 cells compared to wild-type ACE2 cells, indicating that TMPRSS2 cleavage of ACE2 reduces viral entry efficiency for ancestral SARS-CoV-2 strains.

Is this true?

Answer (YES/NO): NO